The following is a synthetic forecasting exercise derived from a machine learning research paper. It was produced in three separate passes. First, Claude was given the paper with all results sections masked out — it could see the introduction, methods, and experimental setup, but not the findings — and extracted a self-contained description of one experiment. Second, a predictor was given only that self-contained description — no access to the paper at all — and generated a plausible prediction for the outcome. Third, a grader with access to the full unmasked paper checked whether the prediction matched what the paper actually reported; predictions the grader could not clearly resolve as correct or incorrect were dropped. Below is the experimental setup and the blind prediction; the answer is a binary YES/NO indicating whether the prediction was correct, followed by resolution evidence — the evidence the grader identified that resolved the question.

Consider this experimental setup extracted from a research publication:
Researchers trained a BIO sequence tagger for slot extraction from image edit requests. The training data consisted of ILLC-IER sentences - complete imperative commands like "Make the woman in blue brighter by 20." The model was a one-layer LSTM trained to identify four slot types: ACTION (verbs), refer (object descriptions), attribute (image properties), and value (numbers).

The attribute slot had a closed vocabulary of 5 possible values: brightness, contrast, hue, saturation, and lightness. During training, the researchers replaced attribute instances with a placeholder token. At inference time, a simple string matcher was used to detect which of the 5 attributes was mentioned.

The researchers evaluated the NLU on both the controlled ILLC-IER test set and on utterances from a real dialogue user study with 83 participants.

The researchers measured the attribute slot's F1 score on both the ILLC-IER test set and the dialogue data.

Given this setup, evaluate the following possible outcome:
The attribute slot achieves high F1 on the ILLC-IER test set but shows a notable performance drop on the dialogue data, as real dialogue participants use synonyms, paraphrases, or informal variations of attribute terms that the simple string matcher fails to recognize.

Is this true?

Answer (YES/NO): NO